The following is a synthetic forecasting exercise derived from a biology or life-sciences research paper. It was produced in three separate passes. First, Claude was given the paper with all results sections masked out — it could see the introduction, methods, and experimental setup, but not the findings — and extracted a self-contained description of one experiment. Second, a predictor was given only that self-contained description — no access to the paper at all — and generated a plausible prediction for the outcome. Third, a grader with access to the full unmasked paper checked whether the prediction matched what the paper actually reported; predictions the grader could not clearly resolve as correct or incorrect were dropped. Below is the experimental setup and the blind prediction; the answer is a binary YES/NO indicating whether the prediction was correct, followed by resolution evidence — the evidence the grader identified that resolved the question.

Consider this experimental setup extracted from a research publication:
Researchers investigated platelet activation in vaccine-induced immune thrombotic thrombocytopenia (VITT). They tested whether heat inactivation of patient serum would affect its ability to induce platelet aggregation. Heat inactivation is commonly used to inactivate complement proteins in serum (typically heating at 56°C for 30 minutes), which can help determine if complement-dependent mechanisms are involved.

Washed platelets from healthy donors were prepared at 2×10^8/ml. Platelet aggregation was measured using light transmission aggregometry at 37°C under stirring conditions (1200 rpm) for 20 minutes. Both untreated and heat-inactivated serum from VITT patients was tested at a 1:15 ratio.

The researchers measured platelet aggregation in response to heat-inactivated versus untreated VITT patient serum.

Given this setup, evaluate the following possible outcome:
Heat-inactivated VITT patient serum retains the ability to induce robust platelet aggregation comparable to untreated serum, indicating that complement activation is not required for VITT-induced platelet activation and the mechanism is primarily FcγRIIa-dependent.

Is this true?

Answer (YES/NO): NO